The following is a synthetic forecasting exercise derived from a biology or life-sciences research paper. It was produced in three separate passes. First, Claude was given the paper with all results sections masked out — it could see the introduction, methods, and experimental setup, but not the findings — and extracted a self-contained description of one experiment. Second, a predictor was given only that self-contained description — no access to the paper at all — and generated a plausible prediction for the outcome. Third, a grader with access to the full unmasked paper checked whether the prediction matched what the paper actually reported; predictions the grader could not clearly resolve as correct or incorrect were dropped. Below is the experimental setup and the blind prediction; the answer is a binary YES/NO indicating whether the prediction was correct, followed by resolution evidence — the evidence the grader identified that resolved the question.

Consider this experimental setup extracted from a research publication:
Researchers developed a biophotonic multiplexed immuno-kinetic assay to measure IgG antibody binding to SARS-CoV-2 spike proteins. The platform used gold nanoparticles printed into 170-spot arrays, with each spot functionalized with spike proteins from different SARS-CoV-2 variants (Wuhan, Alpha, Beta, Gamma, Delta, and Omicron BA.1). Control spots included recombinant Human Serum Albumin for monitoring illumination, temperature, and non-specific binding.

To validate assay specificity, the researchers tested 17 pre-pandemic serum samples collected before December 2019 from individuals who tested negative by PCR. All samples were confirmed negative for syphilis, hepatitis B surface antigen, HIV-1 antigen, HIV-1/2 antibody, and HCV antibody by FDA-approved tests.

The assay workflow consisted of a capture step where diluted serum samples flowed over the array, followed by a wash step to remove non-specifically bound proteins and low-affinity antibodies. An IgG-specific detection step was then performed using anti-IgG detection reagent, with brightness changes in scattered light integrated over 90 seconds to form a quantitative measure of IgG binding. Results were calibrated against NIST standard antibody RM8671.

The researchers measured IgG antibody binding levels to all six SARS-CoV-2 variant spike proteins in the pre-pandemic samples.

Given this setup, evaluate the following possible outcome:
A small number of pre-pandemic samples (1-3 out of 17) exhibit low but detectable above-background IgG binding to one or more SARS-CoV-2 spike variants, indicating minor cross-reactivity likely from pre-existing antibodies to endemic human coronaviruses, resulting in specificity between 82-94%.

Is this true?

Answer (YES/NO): NO